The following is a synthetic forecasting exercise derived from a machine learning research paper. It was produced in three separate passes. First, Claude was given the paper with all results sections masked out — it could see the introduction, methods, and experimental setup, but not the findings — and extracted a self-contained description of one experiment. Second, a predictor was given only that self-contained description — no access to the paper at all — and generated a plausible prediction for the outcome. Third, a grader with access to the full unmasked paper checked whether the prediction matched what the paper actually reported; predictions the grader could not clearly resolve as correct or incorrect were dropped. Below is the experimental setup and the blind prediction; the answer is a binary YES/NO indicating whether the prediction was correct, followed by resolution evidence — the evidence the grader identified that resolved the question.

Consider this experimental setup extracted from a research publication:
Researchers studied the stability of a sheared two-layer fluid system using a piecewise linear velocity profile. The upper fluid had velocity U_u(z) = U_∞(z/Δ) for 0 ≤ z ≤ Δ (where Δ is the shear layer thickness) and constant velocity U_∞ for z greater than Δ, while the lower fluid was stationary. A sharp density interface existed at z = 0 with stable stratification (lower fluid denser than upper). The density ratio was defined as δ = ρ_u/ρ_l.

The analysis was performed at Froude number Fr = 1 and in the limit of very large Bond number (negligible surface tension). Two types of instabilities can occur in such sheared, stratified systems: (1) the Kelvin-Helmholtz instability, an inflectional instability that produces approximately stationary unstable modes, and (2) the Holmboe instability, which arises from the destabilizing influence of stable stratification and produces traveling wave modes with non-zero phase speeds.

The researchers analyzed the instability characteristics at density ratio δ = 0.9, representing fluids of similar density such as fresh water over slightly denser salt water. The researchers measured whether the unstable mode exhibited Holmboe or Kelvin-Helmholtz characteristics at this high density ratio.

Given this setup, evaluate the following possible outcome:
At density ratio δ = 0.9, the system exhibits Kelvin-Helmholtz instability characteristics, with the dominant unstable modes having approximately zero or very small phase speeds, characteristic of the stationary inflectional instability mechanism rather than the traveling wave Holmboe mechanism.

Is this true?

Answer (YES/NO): NO